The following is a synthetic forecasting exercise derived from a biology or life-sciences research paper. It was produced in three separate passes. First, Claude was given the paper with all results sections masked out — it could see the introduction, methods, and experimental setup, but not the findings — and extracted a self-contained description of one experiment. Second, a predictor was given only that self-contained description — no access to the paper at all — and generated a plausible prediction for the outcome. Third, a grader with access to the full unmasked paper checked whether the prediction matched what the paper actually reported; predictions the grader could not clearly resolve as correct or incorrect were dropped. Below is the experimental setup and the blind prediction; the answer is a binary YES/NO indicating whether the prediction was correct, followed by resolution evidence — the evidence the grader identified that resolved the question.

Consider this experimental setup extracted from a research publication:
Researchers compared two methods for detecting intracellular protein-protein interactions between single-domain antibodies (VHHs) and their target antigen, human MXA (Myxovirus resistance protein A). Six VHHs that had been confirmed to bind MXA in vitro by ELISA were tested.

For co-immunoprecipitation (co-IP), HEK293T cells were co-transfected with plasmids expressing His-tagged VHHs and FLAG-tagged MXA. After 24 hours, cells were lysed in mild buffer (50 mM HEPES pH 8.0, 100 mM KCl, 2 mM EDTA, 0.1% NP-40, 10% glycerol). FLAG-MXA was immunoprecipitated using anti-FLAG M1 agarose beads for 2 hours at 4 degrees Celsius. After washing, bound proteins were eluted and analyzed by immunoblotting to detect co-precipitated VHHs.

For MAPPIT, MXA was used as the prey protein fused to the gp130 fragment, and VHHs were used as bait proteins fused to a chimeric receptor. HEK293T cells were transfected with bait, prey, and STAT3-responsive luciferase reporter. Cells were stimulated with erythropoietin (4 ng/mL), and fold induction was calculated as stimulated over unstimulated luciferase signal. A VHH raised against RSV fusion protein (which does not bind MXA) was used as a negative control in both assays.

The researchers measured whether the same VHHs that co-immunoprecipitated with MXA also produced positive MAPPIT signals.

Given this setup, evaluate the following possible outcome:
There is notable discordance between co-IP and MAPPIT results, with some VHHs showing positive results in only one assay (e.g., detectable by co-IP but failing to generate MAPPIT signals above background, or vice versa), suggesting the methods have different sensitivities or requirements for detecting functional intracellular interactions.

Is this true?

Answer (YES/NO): NO